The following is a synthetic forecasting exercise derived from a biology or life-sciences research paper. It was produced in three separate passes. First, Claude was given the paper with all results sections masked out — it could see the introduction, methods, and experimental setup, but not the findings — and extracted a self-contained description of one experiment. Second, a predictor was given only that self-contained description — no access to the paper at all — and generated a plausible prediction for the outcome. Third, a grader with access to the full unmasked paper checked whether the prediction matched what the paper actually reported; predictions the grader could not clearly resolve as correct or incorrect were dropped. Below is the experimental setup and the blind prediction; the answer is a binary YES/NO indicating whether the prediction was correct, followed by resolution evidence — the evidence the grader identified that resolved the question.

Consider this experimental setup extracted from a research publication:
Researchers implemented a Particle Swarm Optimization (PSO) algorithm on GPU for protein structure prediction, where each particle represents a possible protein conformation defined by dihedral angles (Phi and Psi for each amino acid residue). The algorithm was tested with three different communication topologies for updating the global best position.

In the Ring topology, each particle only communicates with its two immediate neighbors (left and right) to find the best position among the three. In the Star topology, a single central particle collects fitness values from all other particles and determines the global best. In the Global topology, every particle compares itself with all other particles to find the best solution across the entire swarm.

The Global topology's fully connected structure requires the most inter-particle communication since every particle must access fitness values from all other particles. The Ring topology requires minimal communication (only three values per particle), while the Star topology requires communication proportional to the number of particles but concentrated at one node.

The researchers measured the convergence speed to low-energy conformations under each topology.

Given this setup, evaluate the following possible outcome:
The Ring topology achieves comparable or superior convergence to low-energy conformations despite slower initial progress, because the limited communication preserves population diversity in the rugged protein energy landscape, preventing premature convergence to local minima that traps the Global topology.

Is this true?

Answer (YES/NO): NO